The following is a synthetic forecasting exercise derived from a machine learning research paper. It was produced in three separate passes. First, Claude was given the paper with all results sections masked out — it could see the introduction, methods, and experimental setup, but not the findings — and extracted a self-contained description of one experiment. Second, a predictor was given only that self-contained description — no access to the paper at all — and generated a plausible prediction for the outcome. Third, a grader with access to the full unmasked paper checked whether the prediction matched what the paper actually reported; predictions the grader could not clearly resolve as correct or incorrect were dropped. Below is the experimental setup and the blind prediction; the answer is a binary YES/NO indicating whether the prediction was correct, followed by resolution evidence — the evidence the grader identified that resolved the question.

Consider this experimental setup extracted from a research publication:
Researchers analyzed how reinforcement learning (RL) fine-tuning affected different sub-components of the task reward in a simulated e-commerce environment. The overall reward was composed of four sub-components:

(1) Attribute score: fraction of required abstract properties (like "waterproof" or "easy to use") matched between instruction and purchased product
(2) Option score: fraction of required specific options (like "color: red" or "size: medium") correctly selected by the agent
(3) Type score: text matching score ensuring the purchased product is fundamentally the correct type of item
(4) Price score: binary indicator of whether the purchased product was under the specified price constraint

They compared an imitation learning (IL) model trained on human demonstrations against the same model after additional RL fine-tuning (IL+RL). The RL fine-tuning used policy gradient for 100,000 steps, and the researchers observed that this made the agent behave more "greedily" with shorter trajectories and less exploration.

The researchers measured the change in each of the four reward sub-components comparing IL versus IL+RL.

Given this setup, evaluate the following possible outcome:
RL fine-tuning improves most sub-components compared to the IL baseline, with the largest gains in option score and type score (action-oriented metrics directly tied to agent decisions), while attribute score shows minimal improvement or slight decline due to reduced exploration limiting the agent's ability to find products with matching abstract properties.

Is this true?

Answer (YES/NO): NO